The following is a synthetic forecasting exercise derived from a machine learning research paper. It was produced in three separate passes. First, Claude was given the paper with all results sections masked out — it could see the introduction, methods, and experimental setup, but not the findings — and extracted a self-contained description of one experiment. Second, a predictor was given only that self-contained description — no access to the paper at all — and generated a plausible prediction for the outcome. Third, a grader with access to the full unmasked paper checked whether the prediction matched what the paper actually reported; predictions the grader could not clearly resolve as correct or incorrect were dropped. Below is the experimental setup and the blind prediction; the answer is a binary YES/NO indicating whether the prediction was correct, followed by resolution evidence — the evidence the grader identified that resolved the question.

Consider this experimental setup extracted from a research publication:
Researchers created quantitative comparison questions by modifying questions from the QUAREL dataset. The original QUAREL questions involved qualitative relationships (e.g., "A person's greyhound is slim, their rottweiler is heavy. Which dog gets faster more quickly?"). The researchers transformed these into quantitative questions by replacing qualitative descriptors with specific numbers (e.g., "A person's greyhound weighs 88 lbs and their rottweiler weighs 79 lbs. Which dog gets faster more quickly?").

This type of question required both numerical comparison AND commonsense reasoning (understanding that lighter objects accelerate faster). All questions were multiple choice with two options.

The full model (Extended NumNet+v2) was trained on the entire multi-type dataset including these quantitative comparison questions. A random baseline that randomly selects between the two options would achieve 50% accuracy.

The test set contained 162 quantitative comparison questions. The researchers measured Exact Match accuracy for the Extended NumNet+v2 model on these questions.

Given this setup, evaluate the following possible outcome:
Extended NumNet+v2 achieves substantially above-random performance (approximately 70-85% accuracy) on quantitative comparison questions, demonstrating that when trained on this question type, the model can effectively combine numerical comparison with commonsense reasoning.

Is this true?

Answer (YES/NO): NO